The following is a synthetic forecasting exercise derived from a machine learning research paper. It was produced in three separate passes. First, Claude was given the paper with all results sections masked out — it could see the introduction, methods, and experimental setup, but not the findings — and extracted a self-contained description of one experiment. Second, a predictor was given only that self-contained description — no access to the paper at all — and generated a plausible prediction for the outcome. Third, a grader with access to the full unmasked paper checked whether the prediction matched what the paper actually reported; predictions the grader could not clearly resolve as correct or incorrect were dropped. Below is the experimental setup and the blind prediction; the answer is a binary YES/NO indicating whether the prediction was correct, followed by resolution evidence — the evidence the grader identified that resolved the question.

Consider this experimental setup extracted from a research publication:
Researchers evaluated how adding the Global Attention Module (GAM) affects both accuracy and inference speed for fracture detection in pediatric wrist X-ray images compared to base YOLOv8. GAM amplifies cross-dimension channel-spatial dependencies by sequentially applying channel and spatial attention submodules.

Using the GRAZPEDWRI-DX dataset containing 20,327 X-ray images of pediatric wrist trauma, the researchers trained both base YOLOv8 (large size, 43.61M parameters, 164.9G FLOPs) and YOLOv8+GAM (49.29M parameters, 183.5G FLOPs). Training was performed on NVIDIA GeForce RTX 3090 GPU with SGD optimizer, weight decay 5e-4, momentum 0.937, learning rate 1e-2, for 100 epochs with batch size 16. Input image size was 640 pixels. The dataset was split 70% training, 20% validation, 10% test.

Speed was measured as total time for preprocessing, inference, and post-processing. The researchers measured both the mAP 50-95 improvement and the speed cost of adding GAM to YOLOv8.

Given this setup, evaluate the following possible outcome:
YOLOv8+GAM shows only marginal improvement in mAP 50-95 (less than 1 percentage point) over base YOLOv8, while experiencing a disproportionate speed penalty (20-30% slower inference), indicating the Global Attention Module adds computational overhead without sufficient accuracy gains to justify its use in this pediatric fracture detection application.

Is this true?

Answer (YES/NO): NO